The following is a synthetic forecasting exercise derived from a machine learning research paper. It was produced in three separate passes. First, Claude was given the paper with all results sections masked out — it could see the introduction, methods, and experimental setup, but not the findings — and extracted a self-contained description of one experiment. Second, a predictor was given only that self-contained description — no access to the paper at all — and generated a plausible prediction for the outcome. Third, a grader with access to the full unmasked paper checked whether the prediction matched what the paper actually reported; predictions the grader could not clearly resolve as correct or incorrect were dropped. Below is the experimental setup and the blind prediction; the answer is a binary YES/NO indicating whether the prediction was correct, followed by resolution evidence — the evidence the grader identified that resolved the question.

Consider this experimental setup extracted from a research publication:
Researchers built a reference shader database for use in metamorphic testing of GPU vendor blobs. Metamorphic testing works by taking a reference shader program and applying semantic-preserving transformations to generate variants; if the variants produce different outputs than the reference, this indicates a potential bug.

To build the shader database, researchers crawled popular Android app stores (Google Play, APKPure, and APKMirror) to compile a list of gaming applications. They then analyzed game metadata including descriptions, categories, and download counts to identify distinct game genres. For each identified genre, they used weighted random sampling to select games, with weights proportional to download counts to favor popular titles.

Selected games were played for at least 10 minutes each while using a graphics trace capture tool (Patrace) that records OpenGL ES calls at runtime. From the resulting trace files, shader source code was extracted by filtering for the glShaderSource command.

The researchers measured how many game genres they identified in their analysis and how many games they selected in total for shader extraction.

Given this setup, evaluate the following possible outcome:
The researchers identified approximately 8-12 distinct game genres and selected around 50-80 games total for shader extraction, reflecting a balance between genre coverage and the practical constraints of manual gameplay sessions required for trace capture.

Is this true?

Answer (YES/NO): NO